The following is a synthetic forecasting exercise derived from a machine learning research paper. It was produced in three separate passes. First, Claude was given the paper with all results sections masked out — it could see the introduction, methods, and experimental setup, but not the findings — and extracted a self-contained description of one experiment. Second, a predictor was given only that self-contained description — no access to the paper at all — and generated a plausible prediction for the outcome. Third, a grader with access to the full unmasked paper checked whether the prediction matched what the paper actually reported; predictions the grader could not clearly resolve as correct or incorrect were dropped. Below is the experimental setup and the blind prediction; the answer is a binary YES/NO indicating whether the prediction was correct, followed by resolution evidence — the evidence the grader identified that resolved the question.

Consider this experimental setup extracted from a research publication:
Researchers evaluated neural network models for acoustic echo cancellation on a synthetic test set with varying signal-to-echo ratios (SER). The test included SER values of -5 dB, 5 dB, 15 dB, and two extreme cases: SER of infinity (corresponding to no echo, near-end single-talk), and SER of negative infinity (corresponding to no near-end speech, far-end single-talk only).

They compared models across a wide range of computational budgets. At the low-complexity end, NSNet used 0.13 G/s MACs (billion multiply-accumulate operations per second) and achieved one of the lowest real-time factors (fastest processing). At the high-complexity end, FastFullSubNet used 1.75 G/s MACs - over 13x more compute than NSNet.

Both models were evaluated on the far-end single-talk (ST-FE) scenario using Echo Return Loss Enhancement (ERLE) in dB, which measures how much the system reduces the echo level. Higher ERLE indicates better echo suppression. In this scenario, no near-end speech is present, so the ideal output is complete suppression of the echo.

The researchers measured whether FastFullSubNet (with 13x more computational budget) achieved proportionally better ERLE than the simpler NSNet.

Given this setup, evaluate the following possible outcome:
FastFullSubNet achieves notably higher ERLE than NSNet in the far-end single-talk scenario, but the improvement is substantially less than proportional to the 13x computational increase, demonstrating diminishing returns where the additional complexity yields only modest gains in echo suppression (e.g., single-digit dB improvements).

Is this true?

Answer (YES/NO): NO